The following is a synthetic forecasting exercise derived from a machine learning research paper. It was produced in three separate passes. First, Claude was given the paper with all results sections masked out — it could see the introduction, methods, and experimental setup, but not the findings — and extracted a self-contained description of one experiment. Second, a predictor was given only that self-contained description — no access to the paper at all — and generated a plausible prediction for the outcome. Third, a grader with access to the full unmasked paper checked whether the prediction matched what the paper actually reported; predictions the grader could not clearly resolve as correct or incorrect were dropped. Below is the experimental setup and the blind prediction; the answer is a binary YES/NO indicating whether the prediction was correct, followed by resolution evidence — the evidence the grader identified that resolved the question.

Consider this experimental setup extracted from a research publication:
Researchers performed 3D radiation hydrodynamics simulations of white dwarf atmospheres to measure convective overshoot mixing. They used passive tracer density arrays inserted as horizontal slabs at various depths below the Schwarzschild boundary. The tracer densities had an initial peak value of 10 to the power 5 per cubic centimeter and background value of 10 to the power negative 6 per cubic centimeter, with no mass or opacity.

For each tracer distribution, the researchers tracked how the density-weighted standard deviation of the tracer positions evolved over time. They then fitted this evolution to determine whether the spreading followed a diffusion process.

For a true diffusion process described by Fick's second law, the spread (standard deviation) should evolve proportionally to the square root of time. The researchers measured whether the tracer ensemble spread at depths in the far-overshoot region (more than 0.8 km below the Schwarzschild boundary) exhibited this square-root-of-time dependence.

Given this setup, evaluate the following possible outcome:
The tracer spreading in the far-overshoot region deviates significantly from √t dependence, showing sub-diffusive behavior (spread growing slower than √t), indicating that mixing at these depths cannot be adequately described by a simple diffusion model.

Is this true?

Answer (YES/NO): NO